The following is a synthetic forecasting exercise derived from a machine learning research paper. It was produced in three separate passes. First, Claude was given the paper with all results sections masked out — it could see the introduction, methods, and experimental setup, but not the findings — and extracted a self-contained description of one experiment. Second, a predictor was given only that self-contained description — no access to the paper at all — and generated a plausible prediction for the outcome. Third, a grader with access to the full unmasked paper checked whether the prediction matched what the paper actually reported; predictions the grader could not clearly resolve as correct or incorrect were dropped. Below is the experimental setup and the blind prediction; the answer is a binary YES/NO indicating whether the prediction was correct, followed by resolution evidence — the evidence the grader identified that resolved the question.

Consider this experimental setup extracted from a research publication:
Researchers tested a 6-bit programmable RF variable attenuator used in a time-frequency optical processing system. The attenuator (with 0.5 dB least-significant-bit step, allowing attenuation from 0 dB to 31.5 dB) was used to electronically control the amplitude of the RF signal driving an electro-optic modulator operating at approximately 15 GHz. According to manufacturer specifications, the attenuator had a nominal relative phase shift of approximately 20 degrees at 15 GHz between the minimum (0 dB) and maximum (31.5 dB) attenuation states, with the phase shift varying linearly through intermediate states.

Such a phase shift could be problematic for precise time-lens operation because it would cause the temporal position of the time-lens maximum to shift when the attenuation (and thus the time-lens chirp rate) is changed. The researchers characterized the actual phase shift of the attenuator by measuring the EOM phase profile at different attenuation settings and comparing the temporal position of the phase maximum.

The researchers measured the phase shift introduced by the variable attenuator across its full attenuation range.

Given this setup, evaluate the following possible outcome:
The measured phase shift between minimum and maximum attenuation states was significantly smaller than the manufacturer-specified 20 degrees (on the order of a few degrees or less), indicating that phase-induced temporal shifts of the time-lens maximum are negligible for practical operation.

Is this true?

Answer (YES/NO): YES